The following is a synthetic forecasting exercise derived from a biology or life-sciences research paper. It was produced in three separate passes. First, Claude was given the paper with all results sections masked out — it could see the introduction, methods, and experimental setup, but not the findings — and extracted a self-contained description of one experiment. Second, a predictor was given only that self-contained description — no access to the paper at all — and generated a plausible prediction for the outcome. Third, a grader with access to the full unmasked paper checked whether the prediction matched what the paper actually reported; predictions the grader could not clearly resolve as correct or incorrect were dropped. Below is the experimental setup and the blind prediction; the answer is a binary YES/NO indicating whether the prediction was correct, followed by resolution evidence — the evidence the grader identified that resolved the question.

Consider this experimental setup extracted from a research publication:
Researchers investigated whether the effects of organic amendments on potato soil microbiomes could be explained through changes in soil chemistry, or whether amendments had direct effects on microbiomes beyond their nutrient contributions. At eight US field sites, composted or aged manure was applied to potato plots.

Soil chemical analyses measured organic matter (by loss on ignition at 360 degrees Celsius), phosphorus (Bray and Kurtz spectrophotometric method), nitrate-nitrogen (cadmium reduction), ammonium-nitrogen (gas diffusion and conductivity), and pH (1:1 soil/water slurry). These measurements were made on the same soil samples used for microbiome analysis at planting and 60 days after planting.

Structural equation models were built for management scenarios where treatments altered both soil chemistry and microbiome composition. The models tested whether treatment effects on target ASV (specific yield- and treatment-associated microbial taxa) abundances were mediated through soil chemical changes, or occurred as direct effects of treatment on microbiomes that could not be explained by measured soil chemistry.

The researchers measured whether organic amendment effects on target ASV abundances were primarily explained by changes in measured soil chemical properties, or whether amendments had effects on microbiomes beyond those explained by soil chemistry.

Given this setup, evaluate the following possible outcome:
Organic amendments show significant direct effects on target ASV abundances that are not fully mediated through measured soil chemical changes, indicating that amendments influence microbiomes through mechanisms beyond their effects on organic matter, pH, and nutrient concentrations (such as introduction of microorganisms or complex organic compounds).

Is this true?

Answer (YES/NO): YES